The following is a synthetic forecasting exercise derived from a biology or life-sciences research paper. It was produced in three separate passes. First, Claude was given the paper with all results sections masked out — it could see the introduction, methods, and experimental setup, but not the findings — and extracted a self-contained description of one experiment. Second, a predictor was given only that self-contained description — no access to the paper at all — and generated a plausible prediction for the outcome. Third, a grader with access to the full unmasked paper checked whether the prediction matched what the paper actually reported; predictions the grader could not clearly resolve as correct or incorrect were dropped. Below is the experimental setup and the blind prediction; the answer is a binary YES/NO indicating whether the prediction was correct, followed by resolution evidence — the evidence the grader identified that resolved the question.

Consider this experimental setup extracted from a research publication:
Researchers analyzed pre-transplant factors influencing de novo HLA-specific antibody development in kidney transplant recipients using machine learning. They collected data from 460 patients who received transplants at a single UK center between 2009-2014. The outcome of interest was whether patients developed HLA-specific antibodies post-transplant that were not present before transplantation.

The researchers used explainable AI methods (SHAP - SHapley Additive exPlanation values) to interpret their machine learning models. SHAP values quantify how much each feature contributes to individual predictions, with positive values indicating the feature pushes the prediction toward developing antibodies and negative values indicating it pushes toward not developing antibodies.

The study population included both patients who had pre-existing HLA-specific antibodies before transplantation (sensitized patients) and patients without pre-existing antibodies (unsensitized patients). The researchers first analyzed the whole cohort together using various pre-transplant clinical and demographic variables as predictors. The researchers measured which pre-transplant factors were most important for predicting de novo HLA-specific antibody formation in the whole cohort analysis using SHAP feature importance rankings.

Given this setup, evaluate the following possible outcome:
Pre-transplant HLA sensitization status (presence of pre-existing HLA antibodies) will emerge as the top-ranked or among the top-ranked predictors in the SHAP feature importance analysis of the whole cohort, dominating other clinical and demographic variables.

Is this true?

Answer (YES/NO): YES